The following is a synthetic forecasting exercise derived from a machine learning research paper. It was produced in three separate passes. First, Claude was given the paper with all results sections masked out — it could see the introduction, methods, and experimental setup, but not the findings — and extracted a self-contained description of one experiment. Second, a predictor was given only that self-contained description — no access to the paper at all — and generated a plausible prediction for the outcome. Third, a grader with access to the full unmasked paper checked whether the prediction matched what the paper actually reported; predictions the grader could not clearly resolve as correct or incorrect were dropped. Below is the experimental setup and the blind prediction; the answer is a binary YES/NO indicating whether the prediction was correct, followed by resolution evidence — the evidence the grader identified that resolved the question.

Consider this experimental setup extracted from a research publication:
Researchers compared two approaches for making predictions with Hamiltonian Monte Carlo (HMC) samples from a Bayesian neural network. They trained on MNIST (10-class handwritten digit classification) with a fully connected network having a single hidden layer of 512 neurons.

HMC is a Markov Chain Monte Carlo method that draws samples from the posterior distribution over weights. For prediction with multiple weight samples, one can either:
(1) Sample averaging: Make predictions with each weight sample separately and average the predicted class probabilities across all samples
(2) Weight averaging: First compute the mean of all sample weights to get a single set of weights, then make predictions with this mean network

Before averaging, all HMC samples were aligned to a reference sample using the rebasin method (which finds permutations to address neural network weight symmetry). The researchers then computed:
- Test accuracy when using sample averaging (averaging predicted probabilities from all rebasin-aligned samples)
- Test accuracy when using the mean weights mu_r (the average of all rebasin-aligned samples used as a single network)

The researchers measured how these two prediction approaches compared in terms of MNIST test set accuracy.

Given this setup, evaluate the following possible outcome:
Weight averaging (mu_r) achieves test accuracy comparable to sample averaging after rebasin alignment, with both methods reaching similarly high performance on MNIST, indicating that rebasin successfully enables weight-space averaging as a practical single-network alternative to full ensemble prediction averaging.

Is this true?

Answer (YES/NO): NO